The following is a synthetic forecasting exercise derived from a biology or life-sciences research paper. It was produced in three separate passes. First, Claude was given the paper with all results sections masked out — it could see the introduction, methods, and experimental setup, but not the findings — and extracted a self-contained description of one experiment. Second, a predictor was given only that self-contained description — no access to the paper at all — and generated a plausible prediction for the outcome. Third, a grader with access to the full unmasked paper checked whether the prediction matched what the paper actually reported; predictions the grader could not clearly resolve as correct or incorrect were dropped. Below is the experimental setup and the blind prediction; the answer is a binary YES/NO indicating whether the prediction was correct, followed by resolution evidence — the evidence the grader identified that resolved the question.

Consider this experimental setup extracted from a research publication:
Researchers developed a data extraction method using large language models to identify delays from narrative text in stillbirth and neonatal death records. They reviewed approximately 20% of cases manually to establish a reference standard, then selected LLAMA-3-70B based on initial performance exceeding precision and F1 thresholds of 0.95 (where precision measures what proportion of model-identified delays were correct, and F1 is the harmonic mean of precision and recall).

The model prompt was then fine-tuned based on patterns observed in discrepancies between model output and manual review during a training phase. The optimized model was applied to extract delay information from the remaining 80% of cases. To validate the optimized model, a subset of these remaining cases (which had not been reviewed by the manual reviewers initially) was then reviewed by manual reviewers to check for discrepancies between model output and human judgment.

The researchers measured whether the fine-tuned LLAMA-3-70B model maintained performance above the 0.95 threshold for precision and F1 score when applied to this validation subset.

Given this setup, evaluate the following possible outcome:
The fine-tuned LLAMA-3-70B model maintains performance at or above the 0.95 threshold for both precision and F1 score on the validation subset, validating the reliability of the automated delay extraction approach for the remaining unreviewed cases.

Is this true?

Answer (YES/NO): YES